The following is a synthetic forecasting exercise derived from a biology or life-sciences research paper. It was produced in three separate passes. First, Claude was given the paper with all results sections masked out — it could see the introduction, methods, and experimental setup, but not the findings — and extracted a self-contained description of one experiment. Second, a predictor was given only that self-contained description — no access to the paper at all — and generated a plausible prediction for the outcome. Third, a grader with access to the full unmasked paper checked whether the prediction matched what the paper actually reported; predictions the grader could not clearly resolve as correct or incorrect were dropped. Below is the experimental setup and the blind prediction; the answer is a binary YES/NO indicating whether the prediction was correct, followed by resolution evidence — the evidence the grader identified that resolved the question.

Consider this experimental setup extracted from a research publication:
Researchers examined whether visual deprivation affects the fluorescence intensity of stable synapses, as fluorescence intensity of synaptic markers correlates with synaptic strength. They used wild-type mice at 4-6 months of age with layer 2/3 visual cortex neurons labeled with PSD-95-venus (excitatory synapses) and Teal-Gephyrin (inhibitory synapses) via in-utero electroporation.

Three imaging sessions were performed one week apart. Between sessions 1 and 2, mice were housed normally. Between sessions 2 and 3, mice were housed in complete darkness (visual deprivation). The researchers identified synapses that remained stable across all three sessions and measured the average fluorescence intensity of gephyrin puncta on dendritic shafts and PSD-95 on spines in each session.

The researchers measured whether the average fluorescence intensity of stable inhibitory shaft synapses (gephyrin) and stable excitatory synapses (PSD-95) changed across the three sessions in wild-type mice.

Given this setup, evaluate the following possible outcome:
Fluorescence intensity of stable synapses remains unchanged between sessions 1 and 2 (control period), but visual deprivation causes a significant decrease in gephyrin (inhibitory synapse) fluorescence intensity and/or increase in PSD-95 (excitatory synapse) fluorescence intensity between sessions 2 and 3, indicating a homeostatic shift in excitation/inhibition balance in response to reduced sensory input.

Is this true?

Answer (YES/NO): NO